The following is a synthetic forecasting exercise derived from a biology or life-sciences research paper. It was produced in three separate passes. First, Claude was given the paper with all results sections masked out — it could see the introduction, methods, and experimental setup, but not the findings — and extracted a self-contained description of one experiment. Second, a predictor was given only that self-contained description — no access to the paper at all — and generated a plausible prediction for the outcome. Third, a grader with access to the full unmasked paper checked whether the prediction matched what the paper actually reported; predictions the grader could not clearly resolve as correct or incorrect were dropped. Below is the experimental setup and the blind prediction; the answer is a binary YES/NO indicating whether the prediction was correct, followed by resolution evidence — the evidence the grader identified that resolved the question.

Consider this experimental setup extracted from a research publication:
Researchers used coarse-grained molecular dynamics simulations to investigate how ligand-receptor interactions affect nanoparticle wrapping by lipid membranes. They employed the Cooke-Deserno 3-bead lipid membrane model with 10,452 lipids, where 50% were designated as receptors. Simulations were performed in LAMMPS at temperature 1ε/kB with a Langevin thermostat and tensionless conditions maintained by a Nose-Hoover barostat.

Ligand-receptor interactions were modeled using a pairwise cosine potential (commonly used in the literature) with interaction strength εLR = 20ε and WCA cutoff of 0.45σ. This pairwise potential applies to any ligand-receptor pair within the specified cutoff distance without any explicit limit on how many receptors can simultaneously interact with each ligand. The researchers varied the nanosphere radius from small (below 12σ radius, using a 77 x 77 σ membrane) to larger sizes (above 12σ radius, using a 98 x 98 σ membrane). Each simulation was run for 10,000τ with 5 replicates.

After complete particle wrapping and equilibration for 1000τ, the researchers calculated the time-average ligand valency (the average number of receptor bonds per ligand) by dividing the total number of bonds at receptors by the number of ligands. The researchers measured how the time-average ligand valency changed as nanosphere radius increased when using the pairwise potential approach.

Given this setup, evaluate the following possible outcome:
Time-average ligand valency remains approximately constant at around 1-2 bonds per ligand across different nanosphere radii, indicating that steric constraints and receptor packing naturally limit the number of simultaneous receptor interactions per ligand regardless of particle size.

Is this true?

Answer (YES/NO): NO